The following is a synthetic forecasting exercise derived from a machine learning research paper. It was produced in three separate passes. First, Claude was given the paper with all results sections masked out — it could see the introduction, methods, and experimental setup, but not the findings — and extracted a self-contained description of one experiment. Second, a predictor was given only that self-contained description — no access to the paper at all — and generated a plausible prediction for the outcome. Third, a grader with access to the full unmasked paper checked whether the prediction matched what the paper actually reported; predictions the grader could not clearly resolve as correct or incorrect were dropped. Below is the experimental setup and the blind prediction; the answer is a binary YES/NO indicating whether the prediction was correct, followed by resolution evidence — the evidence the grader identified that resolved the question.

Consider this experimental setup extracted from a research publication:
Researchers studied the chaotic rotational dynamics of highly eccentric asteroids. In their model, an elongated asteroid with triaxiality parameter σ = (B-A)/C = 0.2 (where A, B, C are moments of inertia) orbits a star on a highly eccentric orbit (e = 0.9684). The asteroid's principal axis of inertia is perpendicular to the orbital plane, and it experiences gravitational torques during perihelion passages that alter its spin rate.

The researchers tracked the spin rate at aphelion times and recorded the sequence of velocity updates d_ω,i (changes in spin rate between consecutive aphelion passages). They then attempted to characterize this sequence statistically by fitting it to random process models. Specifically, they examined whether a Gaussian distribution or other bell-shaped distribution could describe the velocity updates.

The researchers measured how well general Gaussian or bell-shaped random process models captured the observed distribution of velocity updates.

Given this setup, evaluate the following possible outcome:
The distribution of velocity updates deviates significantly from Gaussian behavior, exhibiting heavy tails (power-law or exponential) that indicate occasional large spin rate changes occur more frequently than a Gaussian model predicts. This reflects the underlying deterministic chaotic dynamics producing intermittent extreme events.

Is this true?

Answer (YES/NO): NO